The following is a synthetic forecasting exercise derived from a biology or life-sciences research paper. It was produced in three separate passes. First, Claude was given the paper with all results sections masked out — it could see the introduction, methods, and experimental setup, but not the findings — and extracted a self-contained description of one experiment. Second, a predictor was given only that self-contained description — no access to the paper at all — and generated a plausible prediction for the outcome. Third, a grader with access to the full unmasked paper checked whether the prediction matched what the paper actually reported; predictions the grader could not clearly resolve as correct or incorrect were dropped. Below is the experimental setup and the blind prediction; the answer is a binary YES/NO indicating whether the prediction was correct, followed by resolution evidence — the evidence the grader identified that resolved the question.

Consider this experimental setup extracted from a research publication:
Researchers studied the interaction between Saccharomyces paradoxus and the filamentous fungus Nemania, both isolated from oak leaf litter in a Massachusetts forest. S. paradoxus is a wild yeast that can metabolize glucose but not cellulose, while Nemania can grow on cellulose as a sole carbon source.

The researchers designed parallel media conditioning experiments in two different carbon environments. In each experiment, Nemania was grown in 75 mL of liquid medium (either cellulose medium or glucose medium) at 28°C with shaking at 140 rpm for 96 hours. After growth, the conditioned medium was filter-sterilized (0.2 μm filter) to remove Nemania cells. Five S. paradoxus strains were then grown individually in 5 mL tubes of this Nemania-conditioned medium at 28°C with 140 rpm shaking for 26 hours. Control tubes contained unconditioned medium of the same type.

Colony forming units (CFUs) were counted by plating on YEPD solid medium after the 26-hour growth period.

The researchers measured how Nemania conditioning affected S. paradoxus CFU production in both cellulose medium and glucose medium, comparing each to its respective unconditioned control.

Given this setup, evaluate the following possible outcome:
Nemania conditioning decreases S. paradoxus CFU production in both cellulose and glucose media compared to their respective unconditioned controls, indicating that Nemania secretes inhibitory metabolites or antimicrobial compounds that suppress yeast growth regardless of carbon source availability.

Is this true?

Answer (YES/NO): NO